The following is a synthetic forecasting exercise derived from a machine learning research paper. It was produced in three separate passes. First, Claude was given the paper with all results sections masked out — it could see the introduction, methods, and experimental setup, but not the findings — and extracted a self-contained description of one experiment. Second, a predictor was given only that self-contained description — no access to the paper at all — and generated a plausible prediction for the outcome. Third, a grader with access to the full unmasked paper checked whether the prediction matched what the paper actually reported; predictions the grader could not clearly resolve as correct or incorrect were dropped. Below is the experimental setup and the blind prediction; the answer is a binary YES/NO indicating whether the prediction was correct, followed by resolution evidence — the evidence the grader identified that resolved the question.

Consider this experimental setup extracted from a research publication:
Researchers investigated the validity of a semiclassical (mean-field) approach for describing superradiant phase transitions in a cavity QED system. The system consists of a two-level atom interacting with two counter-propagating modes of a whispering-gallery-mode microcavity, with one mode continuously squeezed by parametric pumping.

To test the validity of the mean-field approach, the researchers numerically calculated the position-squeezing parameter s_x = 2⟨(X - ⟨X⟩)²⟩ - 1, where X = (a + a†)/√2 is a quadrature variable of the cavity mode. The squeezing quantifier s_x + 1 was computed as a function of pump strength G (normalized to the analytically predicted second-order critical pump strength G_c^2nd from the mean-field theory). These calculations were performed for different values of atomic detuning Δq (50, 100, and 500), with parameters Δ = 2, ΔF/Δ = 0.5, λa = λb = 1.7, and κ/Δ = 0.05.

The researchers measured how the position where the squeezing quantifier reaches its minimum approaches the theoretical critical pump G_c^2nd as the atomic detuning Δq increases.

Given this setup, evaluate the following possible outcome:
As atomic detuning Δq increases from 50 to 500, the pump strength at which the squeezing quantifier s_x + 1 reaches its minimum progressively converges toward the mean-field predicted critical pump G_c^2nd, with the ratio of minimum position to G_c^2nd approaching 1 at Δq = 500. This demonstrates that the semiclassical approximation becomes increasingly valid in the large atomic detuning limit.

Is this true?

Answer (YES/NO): YES